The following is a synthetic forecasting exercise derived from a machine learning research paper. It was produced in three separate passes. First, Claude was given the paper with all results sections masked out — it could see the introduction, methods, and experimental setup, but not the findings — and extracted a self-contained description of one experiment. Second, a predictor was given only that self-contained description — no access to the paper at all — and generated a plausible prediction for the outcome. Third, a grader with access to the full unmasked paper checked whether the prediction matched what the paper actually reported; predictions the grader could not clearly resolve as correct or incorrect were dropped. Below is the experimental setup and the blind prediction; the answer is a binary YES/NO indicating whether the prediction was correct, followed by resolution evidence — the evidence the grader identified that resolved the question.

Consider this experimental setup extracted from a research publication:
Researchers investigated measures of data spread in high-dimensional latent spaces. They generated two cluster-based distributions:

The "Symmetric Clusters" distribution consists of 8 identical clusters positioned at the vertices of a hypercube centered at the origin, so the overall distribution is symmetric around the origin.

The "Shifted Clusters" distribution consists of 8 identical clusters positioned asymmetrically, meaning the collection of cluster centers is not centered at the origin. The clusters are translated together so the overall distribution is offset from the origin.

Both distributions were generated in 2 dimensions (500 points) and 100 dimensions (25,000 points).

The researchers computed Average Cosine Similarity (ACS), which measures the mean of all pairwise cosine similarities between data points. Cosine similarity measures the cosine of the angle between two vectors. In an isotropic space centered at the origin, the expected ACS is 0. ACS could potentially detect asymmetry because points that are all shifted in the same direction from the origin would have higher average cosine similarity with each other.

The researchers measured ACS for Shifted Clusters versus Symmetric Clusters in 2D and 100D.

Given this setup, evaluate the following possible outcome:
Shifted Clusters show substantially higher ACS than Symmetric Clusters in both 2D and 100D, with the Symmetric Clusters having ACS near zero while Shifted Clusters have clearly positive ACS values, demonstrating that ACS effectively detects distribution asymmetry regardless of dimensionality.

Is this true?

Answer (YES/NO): NO